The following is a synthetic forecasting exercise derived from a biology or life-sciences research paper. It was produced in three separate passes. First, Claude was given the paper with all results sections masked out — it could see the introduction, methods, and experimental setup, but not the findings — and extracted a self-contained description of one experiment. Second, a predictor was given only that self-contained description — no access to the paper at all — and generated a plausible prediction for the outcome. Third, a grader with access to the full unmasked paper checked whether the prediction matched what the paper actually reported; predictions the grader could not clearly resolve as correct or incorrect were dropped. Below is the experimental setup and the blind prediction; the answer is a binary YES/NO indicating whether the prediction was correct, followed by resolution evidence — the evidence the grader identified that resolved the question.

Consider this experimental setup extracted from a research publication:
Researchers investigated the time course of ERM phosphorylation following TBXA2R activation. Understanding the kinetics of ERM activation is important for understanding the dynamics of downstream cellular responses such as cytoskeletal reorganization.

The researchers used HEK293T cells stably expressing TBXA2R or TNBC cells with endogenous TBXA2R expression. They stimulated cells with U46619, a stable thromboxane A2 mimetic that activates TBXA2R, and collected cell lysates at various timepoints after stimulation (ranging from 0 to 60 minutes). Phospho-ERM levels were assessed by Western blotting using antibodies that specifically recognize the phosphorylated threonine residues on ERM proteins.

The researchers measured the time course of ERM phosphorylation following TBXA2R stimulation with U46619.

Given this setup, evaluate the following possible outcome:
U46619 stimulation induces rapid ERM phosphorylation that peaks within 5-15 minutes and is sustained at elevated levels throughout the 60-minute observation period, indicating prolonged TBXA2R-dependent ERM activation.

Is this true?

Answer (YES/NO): NO